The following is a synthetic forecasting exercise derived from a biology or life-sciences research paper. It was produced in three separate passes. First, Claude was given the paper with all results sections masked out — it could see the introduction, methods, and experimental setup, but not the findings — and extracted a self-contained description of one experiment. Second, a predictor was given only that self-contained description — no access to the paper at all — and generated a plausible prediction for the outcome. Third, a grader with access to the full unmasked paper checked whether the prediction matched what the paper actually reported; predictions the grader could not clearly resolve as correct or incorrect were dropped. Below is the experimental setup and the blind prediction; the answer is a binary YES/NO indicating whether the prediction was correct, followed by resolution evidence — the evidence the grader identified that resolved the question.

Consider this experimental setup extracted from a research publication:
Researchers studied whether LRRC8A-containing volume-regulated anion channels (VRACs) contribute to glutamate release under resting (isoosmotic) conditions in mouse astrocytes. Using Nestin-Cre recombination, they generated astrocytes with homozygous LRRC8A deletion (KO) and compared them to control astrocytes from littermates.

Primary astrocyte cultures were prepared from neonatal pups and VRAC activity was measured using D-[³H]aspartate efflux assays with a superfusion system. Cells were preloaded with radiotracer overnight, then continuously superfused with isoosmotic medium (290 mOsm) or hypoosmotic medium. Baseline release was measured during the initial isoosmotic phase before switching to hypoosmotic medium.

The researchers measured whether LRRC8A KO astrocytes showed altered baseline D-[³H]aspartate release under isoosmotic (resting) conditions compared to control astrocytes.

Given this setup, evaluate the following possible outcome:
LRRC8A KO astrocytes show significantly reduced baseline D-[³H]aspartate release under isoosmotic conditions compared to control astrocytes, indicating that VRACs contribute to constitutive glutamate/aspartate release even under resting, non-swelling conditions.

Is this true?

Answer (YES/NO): YES